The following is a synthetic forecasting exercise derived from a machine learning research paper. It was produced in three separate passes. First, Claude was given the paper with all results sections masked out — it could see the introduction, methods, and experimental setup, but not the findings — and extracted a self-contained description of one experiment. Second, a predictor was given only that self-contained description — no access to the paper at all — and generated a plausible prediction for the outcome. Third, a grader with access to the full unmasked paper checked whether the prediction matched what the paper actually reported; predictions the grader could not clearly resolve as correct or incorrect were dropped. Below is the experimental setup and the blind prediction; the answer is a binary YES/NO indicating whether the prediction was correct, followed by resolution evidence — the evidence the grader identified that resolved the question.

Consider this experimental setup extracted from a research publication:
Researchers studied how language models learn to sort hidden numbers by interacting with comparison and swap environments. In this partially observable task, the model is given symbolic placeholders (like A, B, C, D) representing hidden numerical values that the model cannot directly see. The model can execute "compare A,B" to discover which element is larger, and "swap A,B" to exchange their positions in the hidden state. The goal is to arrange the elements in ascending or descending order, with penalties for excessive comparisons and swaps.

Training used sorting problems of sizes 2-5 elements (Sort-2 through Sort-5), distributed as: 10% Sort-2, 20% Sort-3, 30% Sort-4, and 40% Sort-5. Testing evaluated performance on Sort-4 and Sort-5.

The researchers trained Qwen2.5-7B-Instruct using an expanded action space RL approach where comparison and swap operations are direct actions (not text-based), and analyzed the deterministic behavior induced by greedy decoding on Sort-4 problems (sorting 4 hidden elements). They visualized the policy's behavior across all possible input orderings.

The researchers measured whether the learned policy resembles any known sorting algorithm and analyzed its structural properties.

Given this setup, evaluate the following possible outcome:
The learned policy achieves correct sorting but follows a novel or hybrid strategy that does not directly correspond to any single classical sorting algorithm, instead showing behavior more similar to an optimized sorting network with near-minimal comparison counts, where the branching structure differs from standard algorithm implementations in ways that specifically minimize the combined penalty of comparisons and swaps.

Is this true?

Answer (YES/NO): NO